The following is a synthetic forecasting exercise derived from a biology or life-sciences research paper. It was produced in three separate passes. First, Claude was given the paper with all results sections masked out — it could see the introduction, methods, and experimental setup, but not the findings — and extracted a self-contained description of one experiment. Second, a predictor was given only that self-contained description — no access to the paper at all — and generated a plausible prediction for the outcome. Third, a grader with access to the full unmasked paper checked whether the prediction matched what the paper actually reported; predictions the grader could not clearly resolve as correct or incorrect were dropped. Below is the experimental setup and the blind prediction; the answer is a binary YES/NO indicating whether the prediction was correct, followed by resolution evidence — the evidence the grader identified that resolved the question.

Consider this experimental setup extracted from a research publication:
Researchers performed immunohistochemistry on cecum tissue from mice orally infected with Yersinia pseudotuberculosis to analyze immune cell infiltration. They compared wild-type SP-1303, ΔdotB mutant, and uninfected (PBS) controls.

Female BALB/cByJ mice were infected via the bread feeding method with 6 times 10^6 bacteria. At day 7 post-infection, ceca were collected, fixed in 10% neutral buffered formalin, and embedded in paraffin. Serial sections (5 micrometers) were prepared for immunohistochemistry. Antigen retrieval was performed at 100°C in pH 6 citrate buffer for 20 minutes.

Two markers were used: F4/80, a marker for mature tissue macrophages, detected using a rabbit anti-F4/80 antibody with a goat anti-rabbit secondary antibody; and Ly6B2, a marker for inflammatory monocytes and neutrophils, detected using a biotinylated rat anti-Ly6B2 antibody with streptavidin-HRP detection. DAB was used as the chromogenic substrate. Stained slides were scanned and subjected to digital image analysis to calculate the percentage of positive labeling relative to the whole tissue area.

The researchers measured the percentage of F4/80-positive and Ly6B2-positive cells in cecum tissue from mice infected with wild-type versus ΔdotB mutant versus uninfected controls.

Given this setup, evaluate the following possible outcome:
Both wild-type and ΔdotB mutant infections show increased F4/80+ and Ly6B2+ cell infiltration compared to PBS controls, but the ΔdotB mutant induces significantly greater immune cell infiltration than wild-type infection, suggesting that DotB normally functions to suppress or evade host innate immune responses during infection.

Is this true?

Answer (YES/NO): NO